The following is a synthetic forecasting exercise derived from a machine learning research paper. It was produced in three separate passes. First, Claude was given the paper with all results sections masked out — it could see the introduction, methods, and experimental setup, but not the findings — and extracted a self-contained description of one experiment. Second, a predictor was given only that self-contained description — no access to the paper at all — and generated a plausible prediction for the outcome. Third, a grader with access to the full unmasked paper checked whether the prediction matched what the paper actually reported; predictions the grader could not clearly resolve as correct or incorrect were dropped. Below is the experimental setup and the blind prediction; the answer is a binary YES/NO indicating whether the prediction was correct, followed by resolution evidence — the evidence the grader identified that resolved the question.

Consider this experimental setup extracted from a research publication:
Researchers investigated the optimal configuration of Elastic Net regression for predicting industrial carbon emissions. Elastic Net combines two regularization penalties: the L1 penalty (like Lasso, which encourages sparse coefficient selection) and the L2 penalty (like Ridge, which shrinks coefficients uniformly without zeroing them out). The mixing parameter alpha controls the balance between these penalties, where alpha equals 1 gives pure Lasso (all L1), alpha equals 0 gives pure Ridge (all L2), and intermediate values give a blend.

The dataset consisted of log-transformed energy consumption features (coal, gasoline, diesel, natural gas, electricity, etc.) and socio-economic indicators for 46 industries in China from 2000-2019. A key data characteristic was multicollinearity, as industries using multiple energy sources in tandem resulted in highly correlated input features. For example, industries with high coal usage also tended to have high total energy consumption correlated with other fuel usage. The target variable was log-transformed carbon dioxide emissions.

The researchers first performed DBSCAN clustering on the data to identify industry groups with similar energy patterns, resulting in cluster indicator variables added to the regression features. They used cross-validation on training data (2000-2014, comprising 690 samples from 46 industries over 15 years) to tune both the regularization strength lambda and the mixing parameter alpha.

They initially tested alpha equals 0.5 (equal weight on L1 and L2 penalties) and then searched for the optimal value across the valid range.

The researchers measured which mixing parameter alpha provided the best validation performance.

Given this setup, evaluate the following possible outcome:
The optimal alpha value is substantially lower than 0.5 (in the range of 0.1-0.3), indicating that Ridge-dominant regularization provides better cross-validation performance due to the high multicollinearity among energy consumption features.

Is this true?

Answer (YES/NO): YES